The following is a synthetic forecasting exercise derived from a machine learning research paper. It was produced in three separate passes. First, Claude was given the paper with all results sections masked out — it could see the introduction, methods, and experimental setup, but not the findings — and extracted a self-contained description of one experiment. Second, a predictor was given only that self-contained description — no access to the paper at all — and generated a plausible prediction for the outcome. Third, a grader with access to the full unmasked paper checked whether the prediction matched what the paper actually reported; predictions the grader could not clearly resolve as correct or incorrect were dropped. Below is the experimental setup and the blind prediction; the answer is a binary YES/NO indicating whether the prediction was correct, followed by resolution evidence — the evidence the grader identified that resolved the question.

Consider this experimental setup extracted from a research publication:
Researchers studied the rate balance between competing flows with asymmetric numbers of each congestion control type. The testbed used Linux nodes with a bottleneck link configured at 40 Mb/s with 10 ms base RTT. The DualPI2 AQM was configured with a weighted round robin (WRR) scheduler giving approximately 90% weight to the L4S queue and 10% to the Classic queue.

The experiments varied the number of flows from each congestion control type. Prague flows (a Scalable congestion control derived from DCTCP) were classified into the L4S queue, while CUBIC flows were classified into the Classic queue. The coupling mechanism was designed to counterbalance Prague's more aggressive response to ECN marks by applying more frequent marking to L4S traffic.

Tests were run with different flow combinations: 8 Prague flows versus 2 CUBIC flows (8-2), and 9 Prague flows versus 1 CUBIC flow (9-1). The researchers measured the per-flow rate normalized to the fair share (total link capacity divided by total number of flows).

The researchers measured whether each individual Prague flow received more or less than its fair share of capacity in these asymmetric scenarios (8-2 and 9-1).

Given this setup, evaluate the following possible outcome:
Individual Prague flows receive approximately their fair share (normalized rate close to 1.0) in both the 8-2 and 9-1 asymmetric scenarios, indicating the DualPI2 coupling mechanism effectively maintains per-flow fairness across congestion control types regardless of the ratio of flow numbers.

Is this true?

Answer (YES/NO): NO